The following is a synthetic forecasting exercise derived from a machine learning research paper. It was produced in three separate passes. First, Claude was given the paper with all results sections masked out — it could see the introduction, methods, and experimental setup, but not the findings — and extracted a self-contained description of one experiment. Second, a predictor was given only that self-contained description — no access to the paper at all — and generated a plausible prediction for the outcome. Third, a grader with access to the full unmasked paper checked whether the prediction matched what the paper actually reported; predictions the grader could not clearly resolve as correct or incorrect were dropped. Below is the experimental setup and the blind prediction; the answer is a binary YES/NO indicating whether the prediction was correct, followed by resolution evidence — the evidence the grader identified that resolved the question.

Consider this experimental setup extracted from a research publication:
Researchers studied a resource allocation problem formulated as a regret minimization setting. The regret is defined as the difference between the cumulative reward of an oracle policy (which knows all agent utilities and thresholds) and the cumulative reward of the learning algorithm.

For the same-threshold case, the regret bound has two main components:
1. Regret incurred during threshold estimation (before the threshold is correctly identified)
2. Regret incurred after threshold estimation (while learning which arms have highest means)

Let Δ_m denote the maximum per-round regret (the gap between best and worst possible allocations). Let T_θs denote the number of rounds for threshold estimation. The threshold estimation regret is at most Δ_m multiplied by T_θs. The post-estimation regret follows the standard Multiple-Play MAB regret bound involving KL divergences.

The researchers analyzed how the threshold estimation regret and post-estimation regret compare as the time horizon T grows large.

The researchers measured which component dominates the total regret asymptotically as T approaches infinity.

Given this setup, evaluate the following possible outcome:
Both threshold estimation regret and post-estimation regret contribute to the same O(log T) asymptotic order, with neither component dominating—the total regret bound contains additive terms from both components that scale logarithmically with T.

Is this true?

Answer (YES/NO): NO